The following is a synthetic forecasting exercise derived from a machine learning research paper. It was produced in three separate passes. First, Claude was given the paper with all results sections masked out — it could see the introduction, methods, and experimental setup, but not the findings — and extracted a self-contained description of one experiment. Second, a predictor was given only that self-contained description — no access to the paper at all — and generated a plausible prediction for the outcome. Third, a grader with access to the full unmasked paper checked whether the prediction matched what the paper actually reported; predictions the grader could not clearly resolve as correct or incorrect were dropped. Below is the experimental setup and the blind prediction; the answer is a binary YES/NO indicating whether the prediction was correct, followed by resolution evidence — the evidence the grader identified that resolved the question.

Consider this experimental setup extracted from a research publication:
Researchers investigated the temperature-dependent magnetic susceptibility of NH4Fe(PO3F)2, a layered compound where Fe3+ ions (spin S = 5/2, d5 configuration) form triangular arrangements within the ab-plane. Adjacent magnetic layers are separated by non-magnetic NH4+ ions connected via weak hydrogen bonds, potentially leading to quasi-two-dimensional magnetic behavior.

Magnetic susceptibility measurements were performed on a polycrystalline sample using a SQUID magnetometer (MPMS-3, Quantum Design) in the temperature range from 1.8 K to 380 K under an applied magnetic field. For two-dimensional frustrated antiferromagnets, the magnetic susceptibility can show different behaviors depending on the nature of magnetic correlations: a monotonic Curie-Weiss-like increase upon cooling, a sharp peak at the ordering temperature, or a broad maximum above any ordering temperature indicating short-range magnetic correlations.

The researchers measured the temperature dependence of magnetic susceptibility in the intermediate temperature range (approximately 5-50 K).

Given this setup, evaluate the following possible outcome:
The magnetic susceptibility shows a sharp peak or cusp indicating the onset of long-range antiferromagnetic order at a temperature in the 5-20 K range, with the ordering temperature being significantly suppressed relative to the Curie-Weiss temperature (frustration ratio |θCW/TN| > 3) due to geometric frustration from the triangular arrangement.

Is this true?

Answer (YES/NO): NO